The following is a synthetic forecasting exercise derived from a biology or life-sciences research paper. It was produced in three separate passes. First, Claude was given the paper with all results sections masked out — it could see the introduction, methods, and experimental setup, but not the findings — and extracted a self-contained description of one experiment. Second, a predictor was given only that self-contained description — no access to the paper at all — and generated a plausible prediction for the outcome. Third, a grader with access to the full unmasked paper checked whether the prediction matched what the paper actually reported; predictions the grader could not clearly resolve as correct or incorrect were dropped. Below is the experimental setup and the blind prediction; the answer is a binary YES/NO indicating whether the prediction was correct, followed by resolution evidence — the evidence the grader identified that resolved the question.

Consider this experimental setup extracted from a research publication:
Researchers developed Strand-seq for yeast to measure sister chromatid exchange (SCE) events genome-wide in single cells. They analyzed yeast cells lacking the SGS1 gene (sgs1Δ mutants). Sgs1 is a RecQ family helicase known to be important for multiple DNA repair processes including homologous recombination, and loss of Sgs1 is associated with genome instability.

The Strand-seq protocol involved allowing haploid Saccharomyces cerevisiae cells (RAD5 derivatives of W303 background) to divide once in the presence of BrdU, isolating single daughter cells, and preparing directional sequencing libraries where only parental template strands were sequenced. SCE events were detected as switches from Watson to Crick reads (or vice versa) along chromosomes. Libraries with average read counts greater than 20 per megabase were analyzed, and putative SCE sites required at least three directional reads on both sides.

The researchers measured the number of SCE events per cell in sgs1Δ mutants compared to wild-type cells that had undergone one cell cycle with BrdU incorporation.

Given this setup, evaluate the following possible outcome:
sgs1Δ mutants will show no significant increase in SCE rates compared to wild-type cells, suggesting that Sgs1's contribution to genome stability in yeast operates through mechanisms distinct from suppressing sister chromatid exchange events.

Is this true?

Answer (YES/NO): NO